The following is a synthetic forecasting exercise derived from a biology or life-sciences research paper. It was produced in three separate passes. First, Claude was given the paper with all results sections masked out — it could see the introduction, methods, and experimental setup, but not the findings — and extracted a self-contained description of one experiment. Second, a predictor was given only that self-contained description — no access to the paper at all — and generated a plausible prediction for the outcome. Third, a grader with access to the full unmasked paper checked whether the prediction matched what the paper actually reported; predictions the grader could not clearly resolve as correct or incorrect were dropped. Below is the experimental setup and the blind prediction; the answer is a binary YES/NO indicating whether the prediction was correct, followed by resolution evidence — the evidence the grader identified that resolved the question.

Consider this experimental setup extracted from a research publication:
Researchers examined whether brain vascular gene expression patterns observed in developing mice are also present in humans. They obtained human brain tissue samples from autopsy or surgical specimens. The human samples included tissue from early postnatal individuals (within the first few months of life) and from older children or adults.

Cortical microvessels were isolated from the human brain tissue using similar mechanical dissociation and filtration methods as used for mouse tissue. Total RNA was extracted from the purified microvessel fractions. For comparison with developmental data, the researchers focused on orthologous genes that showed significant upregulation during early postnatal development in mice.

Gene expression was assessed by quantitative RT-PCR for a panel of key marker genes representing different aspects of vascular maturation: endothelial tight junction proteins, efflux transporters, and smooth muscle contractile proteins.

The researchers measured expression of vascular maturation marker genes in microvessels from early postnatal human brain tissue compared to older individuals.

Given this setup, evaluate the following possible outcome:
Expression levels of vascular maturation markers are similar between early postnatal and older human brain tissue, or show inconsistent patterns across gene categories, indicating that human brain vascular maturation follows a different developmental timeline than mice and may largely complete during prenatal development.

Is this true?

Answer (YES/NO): NO